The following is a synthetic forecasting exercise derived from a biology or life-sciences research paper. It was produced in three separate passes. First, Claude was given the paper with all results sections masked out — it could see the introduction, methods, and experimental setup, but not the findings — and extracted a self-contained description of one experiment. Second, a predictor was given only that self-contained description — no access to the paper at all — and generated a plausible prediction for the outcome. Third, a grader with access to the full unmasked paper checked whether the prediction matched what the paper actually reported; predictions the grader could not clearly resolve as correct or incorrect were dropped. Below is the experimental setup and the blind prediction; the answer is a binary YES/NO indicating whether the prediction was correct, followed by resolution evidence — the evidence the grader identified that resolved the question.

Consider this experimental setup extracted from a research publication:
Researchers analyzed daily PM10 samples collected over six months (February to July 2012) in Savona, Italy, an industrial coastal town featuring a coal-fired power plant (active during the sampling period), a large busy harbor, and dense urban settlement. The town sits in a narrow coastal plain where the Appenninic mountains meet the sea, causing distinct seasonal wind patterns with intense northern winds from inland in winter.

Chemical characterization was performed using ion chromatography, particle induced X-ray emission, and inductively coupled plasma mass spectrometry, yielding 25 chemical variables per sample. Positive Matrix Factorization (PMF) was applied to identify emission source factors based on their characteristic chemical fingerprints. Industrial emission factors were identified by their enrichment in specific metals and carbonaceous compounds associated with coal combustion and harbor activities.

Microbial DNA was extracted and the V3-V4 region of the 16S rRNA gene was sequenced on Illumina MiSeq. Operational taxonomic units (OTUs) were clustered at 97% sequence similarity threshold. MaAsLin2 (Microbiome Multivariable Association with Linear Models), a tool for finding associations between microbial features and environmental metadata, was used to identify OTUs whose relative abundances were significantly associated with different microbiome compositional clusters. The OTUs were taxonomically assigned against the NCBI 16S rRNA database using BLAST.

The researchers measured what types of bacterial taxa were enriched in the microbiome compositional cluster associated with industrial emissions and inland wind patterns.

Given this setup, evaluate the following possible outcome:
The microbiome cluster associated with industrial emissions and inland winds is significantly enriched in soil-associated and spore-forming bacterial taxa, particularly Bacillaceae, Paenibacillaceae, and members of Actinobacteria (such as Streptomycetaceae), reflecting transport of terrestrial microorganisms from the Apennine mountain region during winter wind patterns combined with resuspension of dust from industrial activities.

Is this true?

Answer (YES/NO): NO